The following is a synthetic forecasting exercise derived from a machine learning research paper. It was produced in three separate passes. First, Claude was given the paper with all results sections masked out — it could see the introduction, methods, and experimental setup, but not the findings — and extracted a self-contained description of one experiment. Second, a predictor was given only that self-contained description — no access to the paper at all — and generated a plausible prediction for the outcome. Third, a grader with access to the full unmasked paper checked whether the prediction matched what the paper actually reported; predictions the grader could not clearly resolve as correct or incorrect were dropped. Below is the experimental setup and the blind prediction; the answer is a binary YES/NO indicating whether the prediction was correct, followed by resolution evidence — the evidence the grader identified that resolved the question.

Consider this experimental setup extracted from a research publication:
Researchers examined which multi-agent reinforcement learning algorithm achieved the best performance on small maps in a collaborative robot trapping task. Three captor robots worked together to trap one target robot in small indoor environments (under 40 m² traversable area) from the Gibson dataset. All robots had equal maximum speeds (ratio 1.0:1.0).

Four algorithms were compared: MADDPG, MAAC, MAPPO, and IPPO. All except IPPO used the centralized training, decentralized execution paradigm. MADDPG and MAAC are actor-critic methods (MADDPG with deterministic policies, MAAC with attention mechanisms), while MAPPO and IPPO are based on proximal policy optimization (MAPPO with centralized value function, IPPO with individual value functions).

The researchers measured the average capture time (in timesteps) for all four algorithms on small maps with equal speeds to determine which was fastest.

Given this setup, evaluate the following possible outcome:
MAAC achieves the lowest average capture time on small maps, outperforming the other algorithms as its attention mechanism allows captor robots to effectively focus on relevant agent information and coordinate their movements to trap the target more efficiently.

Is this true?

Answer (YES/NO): YES